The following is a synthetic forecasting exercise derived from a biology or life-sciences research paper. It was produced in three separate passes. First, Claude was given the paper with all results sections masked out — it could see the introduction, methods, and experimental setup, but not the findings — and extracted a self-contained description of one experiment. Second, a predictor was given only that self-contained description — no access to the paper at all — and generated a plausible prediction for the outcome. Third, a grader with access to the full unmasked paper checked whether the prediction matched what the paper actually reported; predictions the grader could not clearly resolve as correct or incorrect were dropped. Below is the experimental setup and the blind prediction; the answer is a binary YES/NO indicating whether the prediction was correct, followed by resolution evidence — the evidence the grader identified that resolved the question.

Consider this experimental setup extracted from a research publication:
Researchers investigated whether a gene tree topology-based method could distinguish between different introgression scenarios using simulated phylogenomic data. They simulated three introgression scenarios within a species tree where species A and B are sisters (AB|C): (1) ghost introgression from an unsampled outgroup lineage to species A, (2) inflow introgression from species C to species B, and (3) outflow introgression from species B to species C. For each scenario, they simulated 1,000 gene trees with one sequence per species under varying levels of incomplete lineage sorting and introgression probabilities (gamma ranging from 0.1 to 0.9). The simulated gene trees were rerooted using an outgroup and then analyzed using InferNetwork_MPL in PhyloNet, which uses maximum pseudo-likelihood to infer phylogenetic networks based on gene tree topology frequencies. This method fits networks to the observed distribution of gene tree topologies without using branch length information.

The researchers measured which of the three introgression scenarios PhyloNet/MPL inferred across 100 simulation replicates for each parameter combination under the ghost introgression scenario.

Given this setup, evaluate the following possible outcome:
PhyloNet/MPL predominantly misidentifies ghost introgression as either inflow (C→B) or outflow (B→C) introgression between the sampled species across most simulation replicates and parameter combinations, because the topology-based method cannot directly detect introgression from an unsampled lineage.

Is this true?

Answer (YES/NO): NO